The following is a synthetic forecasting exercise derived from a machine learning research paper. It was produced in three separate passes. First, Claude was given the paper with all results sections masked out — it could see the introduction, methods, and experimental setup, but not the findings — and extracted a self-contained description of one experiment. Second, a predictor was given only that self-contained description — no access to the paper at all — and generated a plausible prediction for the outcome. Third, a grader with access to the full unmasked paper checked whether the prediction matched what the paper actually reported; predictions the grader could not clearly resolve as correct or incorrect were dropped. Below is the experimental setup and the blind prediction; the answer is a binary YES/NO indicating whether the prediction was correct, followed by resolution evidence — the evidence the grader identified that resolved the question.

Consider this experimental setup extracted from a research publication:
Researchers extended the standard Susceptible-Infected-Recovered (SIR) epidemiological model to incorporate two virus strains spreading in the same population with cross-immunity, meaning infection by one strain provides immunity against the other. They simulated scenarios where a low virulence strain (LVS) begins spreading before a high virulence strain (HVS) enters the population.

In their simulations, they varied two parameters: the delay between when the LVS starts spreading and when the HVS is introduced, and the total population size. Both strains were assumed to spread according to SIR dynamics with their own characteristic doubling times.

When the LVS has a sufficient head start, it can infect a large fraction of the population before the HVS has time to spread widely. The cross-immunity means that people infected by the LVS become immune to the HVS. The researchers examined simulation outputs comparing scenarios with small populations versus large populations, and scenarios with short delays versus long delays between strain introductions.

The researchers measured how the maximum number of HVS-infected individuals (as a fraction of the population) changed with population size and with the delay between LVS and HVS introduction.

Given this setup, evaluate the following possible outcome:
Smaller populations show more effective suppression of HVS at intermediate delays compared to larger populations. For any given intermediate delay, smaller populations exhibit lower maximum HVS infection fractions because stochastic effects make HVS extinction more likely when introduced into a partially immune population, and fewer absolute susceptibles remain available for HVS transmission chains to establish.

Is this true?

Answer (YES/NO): NO